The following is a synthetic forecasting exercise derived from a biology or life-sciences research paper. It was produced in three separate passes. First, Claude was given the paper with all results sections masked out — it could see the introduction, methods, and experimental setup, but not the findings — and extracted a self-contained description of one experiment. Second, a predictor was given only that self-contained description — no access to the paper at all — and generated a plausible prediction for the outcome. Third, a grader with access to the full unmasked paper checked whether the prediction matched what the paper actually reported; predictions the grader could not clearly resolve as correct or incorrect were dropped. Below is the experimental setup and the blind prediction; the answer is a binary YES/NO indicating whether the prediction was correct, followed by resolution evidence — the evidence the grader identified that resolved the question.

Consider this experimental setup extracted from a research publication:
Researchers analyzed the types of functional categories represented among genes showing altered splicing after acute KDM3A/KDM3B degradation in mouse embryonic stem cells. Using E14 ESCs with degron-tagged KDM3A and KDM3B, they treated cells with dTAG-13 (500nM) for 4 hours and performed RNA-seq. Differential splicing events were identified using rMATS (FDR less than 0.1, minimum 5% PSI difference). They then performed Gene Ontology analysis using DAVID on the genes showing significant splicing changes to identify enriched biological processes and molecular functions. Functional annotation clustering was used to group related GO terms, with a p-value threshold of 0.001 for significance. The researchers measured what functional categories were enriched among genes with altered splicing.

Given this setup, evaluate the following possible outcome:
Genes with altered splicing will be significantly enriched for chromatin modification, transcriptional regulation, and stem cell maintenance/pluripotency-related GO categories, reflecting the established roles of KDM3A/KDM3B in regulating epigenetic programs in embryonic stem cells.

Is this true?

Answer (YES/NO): NO